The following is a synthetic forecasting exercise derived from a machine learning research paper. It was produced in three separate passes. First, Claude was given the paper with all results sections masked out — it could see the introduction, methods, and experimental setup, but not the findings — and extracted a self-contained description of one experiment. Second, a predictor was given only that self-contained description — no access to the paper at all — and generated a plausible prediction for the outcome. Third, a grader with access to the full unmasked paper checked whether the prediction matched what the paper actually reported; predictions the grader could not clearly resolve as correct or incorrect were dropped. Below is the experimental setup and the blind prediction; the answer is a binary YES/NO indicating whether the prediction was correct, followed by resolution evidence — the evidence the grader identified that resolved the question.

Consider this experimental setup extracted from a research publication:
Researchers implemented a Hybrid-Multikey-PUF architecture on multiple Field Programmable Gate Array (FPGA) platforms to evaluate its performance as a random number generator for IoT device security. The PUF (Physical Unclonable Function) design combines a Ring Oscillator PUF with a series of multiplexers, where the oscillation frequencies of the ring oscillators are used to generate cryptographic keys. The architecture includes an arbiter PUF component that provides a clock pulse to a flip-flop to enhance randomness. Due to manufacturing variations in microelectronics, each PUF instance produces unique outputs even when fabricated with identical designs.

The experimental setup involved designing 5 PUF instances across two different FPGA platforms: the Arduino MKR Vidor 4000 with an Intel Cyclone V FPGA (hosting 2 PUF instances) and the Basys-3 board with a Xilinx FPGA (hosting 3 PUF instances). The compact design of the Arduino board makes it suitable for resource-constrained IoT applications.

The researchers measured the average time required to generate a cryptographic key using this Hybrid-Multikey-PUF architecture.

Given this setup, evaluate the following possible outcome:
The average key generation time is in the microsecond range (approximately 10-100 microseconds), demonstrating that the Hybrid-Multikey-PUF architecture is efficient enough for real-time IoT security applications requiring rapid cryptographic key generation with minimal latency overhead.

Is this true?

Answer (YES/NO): NO